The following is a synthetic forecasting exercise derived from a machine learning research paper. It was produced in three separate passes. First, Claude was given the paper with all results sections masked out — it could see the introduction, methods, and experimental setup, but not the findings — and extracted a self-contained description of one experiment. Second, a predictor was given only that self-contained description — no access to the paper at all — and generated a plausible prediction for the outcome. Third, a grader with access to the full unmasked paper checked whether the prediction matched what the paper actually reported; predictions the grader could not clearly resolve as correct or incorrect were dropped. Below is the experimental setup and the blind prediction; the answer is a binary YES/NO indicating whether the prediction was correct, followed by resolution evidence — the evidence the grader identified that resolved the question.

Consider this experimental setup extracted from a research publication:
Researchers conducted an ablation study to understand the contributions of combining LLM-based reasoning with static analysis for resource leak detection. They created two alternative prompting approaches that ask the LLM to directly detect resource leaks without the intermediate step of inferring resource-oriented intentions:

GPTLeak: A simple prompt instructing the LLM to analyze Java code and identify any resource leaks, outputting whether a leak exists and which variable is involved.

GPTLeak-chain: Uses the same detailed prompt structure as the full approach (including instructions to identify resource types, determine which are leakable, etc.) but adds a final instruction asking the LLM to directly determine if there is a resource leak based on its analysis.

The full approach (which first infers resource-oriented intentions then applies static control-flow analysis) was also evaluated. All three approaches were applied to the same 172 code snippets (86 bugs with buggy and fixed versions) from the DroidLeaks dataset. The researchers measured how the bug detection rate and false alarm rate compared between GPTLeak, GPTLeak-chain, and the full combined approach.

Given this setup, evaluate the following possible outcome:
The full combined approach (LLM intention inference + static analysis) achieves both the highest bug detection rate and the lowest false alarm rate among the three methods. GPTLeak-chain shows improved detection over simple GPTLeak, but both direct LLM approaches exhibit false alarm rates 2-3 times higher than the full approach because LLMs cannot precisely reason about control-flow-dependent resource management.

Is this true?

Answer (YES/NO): NO